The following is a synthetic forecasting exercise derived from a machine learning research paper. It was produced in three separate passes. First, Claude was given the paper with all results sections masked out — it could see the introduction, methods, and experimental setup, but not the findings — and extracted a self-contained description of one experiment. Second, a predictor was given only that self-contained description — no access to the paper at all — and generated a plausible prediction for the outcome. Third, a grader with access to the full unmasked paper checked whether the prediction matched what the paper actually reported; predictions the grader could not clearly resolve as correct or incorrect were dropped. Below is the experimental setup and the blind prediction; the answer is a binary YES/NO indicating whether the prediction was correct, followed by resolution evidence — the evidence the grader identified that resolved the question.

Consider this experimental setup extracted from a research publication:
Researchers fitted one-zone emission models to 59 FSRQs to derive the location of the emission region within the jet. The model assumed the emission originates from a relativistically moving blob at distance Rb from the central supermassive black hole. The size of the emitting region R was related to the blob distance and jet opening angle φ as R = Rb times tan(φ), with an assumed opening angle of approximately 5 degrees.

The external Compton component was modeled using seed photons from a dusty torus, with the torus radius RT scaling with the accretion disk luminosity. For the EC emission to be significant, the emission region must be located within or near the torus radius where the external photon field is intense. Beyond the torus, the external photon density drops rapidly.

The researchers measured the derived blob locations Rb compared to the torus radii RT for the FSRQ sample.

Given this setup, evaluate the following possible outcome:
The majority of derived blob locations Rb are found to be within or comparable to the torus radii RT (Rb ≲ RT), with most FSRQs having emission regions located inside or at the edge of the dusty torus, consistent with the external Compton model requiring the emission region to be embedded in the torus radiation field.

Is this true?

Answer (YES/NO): YES